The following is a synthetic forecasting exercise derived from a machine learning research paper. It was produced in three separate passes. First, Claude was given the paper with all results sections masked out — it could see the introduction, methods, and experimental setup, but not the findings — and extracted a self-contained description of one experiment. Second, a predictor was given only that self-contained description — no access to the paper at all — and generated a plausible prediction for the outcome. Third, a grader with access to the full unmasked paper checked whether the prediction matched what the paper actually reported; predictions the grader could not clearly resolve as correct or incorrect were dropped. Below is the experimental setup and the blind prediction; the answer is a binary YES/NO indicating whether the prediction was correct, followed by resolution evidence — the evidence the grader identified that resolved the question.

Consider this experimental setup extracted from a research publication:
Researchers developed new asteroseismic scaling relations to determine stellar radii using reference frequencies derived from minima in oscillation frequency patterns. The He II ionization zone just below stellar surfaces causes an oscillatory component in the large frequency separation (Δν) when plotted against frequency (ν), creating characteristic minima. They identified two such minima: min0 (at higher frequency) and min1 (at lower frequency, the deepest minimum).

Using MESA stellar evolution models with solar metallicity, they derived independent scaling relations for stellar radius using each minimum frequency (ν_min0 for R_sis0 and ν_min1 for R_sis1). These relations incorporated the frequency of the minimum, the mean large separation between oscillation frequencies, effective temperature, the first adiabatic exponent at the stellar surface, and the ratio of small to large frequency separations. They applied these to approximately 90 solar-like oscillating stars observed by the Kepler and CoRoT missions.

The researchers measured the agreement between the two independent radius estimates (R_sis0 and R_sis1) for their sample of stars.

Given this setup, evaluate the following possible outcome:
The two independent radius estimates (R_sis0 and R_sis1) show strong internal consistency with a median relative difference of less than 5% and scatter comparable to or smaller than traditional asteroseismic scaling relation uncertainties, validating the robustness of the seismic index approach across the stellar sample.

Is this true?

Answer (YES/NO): YES